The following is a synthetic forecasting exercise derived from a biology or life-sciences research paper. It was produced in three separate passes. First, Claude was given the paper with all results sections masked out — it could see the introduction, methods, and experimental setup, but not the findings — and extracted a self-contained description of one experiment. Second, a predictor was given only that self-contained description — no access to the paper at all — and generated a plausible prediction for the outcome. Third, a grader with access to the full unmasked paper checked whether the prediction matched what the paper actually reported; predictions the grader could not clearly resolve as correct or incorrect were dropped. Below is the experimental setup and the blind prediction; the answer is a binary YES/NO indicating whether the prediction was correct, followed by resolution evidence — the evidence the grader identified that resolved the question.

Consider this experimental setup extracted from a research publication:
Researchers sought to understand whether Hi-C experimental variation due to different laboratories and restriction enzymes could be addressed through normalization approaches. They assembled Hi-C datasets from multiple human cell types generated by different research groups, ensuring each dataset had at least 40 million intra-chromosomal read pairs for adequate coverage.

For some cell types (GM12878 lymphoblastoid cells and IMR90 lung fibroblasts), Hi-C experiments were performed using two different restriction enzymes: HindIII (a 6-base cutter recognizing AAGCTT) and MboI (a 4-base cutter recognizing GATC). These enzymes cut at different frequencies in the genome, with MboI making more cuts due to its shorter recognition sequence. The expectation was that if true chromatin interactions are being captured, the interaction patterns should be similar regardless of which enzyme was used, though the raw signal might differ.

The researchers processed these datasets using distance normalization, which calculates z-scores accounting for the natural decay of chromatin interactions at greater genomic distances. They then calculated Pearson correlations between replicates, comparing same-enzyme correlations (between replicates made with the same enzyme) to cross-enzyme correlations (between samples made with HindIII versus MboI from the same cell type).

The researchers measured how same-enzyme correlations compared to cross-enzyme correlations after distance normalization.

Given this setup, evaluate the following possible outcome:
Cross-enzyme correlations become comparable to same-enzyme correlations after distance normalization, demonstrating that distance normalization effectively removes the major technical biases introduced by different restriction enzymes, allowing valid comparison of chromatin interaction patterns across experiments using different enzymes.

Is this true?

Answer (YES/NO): NO